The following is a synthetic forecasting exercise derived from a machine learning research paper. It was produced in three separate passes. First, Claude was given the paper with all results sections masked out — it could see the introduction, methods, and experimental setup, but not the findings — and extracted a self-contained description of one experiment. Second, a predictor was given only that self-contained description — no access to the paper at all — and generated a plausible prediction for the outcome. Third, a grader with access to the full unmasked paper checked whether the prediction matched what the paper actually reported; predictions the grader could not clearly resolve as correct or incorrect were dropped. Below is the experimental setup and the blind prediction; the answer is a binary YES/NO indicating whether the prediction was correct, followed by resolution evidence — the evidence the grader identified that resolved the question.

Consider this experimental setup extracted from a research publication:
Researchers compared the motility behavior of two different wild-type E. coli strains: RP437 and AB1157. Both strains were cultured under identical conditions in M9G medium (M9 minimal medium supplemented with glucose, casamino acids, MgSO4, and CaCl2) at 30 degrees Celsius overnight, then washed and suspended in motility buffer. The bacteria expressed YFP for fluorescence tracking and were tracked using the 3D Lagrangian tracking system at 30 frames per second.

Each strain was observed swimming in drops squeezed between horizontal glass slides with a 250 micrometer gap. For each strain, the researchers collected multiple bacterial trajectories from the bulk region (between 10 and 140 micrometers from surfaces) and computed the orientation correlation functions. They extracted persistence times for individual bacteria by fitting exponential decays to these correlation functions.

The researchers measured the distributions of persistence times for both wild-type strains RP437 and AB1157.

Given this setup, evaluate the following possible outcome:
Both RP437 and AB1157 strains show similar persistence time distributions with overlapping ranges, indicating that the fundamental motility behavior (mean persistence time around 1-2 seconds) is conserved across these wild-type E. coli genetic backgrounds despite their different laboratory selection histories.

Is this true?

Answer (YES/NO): YES